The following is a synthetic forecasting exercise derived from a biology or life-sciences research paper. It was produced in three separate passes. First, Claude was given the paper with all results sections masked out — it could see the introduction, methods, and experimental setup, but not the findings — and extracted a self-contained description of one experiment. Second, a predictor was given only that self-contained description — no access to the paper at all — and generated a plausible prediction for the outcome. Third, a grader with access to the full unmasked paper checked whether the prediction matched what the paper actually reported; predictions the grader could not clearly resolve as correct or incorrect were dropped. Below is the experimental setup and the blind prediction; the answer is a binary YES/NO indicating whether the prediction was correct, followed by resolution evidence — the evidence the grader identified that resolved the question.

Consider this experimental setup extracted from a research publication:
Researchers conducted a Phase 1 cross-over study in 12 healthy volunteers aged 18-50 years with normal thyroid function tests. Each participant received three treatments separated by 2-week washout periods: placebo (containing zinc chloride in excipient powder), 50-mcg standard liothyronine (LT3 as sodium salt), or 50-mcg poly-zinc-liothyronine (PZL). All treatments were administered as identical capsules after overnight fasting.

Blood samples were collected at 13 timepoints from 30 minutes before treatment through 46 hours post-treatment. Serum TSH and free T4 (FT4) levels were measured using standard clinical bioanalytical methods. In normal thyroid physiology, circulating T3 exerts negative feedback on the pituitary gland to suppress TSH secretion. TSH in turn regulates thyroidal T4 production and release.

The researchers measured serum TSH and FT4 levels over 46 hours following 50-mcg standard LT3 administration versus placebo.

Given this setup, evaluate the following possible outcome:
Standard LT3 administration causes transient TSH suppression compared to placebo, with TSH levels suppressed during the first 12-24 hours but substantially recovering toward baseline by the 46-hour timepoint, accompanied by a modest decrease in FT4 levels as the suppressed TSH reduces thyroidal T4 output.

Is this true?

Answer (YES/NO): NO